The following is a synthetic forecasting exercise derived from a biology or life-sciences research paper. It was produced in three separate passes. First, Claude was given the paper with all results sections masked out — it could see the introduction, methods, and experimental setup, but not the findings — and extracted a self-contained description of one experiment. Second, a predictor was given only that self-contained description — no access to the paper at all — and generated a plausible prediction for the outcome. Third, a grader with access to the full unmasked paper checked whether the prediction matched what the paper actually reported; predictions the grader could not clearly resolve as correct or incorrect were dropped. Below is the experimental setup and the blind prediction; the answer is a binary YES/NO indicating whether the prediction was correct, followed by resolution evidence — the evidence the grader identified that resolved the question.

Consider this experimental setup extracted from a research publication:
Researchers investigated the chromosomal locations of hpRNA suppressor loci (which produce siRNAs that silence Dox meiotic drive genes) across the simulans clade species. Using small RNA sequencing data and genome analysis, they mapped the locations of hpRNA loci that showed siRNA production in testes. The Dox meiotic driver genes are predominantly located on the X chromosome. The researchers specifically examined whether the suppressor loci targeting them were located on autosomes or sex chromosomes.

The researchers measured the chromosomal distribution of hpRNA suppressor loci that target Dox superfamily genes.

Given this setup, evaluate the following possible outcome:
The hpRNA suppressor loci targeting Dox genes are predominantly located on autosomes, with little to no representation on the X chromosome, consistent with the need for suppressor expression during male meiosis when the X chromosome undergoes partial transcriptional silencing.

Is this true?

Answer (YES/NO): YES